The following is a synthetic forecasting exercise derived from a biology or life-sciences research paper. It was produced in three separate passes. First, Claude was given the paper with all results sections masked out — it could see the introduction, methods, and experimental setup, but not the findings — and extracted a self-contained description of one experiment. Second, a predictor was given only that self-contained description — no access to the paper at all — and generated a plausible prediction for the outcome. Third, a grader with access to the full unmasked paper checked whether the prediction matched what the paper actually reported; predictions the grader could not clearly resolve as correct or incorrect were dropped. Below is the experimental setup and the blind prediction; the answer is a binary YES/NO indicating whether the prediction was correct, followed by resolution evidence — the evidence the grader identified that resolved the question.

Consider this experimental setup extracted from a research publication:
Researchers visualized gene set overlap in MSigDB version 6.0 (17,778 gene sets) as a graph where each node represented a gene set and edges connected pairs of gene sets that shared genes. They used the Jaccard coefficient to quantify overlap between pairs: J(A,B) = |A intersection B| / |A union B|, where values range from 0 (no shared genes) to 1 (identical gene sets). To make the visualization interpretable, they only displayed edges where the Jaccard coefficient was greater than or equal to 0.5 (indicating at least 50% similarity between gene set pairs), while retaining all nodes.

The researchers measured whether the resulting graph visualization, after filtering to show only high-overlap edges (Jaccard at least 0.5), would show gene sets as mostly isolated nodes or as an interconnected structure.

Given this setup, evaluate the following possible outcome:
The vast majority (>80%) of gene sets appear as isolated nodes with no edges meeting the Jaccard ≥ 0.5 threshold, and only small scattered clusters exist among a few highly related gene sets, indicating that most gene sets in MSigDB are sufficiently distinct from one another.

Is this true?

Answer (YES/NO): NO